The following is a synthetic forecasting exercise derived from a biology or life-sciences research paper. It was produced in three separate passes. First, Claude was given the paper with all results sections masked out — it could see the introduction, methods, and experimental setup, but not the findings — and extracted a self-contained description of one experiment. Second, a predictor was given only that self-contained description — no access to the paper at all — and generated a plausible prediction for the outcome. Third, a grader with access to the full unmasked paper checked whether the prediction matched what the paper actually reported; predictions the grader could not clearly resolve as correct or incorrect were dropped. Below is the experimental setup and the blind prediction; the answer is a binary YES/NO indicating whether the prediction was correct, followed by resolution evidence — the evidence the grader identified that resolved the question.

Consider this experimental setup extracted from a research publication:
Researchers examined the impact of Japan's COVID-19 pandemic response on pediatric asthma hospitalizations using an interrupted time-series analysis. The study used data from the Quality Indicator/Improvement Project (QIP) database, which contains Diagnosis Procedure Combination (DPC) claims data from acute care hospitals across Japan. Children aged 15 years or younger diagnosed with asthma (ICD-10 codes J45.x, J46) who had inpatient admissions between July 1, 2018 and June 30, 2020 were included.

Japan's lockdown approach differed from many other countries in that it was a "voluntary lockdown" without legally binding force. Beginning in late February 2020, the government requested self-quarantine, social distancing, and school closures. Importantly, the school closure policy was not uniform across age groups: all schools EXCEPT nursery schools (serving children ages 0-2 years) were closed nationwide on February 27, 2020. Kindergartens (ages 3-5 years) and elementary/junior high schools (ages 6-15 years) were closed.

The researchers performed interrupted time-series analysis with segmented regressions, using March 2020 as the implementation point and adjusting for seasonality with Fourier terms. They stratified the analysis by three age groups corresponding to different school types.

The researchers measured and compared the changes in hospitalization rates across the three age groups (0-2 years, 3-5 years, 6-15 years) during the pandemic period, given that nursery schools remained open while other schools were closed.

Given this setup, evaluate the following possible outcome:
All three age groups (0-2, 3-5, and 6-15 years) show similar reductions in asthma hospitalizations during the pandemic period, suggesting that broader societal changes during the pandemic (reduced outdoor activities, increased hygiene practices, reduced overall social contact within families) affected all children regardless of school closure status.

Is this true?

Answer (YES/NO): NO